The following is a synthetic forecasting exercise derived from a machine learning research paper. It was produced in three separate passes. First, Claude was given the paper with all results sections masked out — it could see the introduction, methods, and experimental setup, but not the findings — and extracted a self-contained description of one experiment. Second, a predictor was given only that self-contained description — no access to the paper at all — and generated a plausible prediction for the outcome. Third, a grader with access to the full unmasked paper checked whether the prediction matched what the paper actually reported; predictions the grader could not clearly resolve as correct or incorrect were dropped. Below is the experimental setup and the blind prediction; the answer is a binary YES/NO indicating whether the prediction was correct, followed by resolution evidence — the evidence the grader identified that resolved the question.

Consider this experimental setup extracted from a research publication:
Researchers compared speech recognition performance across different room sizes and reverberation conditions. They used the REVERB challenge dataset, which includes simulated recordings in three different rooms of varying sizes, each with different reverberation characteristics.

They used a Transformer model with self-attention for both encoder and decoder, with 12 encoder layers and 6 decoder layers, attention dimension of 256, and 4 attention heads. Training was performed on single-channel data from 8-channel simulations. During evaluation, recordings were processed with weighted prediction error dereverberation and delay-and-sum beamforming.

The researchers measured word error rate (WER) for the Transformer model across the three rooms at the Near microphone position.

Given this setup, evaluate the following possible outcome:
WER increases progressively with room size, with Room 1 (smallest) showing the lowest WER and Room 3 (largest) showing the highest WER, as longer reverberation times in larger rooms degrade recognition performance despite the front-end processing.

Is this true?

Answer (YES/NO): NO